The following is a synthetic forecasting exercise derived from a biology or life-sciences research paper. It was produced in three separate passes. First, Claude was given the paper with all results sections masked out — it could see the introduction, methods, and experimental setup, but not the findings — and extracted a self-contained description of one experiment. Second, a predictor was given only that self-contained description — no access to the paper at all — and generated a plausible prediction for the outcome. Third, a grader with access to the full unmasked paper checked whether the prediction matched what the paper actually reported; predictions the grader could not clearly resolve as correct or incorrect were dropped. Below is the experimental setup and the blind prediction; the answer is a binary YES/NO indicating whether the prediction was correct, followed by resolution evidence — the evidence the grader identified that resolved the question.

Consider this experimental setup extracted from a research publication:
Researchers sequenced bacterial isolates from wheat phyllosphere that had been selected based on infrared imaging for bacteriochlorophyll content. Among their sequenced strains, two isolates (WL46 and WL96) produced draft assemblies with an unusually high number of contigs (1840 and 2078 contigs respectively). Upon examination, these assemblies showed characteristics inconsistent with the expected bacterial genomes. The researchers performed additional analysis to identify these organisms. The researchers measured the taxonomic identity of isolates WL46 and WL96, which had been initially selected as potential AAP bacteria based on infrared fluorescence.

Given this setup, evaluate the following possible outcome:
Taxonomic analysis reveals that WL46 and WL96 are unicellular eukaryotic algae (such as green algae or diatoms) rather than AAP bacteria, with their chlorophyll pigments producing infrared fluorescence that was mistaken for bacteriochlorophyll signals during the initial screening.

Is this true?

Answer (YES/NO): NO